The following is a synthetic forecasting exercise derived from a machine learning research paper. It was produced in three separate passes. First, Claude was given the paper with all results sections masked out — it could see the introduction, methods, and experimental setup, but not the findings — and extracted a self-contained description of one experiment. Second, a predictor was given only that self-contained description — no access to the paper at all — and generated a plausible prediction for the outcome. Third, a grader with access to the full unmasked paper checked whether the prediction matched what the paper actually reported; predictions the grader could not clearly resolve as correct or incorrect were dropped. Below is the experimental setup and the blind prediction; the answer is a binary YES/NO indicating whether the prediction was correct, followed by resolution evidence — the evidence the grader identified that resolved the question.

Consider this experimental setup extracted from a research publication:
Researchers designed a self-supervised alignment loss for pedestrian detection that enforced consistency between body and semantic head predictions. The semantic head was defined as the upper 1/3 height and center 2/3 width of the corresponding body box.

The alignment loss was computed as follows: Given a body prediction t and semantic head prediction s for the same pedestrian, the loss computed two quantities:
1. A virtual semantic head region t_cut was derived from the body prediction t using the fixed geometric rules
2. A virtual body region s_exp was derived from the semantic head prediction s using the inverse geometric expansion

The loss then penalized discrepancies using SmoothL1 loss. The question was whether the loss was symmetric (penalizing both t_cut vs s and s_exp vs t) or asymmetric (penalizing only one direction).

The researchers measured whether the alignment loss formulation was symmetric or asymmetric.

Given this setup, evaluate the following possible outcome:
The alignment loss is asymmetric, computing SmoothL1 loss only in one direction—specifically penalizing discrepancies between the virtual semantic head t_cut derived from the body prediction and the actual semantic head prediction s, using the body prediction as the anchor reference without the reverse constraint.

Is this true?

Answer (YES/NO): NO